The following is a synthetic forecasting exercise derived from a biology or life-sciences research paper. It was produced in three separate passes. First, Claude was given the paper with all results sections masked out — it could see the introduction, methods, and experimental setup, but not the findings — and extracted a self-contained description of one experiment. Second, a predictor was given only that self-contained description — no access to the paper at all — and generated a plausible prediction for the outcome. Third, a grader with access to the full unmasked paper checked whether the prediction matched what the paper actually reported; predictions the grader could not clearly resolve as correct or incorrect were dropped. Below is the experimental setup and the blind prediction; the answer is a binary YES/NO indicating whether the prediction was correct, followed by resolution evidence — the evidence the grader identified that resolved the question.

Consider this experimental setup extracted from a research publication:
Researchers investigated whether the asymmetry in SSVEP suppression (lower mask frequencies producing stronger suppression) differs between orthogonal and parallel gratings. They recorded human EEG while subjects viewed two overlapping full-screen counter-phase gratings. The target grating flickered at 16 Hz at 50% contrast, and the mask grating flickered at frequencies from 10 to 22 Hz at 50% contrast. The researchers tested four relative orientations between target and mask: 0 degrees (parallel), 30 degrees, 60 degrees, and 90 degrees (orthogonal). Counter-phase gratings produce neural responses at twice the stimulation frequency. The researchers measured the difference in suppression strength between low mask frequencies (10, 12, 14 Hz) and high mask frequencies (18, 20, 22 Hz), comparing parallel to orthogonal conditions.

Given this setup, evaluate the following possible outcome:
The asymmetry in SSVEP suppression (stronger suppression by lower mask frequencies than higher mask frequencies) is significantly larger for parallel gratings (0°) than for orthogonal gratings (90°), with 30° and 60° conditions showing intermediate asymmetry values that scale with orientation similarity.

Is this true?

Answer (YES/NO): YES